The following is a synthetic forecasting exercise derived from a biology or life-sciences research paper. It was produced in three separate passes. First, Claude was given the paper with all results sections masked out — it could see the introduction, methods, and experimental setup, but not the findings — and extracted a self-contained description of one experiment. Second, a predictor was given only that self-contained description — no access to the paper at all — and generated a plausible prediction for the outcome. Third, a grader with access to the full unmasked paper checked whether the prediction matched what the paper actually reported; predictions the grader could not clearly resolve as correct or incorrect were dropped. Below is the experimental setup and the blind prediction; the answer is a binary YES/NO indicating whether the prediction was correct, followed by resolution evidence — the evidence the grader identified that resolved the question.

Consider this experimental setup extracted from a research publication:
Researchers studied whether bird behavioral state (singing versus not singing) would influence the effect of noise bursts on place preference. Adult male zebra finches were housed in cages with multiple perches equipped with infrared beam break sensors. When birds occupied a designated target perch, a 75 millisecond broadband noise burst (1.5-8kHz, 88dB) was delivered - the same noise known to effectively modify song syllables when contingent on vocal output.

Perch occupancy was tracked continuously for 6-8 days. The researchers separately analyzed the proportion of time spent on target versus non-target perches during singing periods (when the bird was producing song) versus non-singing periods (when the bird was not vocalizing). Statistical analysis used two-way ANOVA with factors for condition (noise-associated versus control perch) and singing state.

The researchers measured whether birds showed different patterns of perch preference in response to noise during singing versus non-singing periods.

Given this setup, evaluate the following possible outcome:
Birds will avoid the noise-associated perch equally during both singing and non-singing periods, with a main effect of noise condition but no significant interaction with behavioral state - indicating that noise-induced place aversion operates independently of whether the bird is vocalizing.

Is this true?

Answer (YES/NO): NO